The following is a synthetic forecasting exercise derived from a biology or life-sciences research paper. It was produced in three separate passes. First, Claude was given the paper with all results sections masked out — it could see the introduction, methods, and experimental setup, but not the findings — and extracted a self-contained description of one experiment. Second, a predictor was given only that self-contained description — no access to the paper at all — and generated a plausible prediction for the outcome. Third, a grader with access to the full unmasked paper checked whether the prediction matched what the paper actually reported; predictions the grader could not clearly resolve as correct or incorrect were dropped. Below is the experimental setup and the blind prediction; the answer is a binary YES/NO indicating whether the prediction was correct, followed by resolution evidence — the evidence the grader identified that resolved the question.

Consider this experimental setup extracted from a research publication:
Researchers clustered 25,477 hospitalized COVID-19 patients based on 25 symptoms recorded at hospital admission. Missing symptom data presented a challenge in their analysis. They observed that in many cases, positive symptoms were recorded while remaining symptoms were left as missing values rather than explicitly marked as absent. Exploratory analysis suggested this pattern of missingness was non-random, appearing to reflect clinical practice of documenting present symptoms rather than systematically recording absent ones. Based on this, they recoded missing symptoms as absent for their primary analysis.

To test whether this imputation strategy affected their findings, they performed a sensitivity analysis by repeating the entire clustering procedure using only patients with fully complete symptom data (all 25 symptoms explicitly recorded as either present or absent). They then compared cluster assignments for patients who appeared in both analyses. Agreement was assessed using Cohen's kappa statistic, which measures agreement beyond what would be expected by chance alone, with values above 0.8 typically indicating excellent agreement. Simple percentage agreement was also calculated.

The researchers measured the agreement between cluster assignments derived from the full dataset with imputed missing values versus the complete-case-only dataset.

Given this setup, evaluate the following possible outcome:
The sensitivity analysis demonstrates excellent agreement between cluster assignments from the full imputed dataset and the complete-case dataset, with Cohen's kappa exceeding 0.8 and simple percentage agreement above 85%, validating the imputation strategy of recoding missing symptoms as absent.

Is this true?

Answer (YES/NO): YES